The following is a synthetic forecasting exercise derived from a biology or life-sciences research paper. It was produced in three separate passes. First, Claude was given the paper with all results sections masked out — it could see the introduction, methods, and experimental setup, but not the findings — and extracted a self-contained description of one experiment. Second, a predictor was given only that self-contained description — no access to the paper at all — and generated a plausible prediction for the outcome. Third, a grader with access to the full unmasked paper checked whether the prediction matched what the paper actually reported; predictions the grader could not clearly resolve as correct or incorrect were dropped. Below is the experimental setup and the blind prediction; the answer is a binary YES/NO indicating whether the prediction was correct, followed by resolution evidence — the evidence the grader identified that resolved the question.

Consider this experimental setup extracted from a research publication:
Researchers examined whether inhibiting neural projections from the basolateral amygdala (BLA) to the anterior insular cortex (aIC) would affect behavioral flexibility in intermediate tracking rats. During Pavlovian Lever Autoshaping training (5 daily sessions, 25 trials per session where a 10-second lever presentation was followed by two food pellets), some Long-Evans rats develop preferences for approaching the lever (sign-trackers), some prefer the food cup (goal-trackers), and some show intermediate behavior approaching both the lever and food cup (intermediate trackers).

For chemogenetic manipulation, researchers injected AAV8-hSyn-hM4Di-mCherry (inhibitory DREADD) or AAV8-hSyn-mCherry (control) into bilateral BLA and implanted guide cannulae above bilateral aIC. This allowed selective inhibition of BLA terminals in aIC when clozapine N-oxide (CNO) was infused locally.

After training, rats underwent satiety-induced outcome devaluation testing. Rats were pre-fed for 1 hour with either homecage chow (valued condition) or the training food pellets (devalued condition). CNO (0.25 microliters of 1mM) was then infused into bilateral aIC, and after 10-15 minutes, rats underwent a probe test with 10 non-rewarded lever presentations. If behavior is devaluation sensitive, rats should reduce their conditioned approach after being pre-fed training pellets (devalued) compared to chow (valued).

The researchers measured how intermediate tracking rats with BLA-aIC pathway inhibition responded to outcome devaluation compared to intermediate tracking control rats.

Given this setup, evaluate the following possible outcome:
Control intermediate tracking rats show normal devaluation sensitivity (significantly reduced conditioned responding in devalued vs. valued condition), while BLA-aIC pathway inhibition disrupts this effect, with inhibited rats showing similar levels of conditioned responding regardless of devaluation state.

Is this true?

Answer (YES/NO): YES